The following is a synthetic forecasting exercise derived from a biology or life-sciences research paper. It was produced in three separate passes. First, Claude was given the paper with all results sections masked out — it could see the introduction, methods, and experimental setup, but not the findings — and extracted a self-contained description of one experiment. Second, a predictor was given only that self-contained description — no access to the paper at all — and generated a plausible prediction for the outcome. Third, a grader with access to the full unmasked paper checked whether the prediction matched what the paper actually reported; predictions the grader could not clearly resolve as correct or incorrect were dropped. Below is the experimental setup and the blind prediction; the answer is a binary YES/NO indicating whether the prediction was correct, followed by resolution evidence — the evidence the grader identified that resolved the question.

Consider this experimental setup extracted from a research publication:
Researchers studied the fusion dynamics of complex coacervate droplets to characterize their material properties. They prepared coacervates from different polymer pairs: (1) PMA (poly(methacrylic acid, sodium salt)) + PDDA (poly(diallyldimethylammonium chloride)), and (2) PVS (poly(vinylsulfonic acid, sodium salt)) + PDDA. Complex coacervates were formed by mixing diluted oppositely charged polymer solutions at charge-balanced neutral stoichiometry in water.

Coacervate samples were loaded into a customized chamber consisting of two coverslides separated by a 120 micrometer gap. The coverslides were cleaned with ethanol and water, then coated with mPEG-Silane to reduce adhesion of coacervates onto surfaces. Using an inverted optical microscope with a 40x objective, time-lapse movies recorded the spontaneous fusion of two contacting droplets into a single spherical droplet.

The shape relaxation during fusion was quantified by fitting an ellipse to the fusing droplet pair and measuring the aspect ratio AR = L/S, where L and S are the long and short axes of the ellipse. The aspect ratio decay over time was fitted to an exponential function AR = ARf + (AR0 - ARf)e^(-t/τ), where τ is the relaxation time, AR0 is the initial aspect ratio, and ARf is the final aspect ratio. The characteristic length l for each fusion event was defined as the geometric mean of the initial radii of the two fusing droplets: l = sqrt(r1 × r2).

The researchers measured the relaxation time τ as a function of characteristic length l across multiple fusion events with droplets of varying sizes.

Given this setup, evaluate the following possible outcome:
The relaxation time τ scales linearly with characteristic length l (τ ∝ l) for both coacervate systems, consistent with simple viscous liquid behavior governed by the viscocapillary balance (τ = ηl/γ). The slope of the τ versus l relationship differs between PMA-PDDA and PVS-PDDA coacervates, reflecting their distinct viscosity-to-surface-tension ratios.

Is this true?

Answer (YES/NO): YES